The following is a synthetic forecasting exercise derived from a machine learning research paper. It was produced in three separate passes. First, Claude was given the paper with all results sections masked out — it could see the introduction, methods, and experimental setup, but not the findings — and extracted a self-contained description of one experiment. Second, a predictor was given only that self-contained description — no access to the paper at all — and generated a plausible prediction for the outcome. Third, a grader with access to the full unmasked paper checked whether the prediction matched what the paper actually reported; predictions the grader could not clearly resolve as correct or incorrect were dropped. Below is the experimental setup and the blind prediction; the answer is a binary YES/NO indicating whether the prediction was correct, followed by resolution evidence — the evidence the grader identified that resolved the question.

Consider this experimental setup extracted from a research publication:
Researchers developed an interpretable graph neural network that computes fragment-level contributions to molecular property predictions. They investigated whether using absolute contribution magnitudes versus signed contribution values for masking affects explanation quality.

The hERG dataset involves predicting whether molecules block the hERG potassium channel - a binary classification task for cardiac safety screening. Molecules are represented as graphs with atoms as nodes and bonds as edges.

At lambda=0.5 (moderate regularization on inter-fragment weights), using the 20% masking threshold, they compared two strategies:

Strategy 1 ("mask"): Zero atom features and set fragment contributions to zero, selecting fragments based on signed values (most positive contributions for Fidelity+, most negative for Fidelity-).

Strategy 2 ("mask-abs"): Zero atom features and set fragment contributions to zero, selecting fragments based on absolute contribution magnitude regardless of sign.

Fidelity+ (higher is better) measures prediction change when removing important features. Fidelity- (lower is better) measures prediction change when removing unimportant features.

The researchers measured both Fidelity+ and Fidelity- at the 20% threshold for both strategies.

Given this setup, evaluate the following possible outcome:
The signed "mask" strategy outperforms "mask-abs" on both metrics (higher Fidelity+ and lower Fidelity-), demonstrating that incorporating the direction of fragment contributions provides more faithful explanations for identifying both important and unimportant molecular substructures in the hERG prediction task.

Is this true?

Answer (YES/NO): YES